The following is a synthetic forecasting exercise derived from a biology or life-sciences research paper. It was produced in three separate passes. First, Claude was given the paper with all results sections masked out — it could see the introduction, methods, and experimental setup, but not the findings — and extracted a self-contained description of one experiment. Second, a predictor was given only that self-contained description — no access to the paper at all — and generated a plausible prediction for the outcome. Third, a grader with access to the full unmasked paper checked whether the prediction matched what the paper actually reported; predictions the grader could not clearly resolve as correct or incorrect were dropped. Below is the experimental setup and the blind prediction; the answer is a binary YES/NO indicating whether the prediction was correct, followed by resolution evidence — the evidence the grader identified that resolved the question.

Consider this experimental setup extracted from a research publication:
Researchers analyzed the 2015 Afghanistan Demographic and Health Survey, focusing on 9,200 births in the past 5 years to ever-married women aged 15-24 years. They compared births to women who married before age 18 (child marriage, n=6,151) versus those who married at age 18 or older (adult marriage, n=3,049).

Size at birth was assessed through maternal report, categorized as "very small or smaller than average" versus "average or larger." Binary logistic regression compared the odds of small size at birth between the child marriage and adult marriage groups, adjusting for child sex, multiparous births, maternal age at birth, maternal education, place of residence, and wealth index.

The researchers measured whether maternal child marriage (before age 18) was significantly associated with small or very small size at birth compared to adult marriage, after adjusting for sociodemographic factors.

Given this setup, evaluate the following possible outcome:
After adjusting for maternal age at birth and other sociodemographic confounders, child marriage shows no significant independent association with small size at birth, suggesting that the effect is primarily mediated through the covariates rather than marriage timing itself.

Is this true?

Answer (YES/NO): NO